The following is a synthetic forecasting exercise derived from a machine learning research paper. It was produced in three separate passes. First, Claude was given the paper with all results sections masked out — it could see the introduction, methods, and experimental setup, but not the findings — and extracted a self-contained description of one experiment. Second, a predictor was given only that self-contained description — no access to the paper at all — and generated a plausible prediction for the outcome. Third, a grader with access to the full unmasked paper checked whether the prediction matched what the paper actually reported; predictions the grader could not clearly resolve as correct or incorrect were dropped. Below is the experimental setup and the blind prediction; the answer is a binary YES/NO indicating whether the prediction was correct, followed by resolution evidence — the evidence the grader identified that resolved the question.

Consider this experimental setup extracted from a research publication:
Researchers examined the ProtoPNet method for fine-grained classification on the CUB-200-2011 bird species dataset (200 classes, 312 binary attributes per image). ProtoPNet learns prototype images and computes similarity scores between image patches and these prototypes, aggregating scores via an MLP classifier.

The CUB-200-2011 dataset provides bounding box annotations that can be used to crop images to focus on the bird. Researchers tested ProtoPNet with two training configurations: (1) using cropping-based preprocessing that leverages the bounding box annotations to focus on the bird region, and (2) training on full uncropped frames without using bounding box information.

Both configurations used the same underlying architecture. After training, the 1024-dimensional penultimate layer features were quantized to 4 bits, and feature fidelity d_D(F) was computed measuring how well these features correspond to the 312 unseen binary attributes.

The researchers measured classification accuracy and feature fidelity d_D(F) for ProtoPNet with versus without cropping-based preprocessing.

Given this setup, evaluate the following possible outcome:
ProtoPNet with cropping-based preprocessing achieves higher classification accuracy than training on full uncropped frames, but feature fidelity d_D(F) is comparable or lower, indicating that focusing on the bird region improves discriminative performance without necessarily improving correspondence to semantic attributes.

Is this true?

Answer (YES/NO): NO